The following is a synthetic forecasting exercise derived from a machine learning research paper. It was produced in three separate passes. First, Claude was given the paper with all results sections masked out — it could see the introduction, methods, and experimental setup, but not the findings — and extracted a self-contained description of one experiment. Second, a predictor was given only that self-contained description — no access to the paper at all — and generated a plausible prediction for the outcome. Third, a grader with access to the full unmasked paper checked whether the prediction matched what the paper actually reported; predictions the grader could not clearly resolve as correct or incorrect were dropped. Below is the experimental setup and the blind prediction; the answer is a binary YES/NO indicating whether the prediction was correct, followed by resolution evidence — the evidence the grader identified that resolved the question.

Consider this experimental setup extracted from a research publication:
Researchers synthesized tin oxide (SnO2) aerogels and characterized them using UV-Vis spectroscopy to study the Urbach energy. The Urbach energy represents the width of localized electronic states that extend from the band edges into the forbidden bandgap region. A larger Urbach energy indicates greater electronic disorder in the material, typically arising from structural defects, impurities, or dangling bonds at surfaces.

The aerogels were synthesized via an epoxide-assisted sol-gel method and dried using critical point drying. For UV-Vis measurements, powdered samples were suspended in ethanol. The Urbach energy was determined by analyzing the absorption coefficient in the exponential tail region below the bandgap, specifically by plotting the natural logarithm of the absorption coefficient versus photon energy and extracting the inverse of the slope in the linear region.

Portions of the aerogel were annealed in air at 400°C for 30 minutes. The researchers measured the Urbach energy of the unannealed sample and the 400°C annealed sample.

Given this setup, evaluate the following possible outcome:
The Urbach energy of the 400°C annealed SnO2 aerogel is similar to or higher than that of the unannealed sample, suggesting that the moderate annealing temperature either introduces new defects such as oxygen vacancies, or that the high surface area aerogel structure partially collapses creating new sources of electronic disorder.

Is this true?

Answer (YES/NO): YES